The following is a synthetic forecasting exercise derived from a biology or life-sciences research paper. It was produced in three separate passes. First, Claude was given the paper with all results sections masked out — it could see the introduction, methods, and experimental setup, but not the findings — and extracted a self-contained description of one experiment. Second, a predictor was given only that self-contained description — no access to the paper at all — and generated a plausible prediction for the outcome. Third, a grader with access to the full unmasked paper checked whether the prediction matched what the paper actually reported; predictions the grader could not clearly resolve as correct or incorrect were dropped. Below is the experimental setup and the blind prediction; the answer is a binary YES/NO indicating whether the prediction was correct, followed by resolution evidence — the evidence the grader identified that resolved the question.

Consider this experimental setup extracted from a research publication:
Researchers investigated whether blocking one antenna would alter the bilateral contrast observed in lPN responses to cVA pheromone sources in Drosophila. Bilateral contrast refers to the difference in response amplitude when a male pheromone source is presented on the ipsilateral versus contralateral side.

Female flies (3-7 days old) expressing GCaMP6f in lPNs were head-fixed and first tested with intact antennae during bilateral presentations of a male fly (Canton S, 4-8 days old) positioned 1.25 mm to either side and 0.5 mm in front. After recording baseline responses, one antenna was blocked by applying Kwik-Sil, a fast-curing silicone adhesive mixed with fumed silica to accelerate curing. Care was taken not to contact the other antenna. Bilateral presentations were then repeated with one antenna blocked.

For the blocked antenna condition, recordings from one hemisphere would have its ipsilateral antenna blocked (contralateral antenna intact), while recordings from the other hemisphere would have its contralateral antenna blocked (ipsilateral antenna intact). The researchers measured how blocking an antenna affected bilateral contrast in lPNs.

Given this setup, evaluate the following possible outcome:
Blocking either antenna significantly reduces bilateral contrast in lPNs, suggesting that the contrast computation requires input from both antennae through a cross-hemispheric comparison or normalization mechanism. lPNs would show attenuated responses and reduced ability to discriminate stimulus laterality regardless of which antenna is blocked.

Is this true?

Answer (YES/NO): NO